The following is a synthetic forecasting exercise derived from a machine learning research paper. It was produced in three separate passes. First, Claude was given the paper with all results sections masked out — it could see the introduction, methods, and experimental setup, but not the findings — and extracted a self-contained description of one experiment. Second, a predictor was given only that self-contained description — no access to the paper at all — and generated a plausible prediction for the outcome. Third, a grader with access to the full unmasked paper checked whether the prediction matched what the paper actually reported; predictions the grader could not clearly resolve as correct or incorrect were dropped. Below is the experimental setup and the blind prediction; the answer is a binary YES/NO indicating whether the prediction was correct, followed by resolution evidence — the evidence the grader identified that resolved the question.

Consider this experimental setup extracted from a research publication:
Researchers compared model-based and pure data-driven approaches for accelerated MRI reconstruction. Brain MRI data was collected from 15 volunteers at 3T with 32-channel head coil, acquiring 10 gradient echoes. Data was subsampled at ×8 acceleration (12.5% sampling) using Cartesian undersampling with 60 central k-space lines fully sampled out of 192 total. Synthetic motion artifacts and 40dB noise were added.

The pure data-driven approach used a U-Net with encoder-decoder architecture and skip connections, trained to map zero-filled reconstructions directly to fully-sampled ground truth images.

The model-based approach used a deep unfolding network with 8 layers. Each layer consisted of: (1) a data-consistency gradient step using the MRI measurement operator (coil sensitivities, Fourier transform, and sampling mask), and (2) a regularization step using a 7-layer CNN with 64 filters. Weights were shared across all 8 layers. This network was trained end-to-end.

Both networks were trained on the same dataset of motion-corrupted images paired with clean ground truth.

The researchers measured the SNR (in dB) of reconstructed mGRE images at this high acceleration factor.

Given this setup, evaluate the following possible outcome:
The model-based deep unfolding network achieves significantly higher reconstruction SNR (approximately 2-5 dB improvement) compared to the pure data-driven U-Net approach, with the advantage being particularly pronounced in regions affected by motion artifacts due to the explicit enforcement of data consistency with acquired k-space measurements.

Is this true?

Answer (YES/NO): NO